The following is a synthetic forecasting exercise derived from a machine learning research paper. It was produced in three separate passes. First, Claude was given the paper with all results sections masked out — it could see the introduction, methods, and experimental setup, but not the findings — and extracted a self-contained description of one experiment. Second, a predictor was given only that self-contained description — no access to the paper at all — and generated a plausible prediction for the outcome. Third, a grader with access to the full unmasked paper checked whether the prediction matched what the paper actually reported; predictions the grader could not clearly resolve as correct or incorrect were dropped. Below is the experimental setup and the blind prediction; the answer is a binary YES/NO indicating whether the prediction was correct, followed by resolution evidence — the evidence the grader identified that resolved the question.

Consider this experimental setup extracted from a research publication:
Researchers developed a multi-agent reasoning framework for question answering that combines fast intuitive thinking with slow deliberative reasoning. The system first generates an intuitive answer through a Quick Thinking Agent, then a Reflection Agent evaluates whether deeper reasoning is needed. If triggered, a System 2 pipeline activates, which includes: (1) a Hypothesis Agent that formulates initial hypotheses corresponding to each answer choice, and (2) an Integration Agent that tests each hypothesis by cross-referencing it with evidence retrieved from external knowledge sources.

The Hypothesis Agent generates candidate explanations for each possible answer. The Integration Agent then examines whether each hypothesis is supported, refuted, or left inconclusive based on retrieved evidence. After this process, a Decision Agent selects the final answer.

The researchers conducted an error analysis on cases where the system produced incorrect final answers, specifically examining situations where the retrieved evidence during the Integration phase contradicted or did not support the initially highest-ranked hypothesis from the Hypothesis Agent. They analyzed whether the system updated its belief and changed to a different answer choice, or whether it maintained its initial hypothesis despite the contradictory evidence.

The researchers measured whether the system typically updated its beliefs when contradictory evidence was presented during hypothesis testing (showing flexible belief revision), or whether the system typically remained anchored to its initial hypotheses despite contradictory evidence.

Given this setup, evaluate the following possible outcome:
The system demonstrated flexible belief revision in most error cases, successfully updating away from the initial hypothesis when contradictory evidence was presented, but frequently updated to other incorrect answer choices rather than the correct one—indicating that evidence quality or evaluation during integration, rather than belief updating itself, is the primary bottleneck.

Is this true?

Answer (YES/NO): NO